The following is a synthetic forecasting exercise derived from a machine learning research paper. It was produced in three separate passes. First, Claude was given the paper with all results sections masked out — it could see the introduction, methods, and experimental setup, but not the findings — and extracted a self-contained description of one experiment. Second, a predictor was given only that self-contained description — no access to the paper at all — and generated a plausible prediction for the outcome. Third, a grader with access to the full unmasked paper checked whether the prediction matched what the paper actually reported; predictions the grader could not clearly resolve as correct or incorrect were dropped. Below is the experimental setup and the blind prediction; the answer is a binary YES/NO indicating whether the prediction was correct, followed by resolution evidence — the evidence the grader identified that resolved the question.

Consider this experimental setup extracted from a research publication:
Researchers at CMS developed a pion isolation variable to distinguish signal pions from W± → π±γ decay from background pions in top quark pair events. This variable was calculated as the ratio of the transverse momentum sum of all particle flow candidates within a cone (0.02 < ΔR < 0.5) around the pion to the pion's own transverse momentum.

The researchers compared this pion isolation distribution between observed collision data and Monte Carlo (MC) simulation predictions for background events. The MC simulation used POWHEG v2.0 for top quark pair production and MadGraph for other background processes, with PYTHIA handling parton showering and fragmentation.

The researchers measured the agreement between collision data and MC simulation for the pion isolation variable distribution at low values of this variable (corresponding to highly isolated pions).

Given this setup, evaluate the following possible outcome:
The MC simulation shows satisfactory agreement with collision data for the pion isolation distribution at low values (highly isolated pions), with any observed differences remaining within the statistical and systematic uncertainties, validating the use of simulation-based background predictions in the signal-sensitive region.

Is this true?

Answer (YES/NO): NO